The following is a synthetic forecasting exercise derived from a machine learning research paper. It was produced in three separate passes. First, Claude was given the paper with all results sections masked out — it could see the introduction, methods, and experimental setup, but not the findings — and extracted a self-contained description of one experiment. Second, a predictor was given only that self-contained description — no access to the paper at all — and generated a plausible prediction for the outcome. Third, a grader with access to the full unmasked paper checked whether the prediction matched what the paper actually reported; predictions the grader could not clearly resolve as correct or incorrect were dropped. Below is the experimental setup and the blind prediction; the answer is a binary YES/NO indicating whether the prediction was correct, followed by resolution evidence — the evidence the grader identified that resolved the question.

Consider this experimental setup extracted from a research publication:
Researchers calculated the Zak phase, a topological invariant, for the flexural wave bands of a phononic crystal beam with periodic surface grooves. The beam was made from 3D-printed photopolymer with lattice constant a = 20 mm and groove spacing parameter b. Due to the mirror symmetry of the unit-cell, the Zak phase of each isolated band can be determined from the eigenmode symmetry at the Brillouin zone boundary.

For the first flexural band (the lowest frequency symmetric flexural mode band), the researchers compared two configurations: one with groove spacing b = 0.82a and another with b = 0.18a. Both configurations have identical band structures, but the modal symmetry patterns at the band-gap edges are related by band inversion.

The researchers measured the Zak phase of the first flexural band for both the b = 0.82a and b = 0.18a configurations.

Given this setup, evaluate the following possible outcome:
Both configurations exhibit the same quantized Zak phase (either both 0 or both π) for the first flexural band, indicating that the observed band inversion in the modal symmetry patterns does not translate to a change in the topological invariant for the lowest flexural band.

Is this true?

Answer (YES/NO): NO